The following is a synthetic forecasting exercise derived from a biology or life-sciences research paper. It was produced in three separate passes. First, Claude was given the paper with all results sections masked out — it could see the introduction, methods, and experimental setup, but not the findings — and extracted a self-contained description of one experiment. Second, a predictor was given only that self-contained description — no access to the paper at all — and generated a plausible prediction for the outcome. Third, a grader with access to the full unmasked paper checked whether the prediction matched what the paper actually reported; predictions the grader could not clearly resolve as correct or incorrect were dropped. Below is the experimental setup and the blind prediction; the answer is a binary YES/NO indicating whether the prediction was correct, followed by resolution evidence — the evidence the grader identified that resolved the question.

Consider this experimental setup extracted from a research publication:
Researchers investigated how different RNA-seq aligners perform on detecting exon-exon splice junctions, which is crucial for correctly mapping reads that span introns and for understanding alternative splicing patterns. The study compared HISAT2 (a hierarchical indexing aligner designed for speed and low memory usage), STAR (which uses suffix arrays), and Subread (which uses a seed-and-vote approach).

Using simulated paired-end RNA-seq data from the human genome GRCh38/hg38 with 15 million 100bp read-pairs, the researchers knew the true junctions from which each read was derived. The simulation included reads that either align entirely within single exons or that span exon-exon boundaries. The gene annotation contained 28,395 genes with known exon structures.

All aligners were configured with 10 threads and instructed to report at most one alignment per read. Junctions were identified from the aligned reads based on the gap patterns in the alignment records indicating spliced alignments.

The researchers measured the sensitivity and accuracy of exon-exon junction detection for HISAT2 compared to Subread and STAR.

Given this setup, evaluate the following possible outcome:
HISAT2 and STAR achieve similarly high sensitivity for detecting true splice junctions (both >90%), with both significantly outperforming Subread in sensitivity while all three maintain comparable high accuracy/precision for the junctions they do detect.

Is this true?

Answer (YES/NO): NO